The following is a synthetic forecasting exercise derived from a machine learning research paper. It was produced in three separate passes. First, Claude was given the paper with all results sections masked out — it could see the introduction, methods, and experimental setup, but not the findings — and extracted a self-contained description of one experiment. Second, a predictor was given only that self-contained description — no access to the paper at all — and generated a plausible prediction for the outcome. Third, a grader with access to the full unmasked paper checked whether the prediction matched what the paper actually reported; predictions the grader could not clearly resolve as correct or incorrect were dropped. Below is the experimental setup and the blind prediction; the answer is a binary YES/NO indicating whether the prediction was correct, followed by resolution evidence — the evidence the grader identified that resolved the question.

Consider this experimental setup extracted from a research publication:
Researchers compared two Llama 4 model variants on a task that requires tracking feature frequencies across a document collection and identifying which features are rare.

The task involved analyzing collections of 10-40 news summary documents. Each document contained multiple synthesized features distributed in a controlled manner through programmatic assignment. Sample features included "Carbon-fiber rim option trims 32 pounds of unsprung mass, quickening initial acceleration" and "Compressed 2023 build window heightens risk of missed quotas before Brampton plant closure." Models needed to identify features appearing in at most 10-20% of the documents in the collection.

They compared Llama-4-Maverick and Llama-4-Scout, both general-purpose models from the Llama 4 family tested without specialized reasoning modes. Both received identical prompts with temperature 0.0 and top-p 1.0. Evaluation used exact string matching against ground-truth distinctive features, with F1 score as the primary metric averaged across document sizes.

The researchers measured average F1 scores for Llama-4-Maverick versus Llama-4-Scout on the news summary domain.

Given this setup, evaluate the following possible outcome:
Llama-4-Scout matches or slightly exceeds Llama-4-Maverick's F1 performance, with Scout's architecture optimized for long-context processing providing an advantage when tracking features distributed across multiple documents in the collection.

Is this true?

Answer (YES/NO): NO